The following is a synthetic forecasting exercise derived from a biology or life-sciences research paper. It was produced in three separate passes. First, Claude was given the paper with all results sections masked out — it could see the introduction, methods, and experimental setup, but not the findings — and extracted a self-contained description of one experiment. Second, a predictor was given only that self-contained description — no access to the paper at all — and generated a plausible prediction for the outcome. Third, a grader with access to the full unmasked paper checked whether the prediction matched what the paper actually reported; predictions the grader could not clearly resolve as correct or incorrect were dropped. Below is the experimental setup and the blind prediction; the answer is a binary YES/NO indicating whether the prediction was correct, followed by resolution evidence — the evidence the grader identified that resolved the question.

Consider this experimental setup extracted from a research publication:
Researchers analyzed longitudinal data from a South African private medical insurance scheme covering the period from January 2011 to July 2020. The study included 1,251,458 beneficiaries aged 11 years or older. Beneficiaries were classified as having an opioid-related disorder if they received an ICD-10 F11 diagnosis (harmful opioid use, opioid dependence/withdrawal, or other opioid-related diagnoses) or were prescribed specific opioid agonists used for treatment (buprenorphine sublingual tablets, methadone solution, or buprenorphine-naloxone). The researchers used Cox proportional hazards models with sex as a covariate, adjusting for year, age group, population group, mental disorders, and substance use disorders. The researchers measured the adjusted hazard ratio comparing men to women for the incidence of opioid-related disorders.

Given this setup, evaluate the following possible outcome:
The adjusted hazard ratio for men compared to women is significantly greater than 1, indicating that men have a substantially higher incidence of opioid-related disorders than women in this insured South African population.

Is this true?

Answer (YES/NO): YES